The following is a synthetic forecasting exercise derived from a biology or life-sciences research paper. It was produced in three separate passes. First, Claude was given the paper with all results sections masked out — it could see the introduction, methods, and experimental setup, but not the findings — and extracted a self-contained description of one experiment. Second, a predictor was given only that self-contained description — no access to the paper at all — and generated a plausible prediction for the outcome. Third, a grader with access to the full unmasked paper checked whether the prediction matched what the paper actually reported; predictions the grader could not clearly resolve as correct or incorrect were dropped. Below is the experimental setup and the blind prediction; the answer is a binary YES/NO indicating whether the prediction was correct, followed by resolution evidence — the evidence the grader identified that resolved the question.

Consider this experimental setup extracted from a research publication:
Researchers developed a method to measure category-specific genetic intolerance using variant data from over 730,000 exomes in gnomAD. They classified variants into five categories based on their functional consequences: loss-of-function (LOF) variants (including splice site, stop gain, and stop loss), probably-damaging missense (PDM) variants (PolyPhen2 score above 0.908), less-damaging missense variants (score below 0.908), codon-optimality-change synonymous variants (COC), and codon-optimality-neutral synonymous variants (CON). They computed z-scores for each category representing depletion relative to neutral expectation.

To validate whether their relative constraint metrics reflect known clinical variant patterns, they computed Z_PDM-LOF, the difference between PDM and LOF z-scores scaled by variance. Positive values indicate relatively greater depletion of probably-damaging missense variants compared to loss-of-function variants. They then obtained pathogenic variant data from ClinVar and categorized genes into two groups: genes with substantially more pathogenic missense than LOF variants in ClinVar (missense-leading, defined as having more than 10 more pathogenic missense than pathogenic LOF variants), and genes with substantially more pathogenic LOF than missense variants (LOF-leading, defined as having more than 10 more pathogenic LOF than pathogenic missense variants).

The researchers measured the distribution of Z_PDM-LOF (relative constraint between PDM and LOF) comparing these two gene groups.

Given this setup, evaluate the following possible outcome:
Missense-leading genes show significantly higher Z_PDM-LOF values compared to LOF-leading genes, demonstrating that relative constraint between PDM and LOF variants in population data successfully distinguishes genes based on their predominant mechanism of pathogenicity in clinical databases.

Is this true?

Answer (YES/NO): NO